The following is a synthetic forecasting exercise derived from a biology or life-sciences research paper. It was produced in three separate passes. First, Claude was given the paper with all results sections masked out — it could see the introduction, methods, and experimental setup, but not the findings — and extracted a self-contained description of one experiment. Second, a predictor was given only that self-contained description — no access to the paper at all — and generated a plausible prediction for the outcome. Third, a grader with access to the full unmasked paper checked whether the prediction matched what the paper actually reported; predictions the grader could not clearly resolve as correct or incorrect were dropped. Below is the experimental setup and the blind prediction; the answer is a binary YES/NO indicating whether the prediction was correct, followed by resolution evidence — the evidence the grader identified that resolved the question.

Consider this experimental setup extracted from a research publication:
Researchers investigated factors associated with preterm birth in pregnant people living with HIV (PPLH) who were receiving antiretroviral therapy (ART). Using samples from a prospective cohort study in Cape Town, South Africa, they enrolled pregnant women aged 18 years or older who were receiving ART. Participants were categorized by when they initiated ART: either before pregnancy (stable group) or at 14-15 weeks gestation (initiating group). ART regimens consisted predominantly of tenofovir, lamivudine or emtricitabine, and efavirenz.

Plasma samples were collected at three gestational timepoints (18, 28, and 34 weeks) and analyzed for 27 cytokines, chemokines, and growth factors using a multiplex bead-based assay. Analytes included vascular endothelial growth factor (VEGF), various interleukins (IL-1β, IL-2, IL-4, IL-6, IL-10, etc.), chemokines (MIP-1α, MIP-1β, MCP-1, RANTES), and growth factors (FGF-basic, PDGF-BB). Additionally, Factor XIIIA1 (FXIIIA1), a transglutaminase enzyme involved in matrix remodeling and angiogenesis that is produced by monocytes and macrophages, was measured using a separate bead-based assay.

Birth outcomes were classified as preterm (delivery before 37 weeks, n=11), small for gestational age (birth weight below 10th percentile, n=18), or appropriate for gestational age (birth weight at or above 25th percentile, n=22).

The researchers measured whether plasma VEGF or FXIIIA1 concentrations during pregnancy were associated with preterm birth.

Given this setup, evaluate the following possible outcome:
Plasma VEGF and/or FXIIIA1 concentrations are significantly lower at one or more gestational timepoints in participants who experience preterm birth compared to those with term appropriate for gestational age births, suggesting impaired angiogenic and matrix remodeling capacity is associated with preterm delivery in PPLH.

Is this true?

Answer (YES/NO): NO